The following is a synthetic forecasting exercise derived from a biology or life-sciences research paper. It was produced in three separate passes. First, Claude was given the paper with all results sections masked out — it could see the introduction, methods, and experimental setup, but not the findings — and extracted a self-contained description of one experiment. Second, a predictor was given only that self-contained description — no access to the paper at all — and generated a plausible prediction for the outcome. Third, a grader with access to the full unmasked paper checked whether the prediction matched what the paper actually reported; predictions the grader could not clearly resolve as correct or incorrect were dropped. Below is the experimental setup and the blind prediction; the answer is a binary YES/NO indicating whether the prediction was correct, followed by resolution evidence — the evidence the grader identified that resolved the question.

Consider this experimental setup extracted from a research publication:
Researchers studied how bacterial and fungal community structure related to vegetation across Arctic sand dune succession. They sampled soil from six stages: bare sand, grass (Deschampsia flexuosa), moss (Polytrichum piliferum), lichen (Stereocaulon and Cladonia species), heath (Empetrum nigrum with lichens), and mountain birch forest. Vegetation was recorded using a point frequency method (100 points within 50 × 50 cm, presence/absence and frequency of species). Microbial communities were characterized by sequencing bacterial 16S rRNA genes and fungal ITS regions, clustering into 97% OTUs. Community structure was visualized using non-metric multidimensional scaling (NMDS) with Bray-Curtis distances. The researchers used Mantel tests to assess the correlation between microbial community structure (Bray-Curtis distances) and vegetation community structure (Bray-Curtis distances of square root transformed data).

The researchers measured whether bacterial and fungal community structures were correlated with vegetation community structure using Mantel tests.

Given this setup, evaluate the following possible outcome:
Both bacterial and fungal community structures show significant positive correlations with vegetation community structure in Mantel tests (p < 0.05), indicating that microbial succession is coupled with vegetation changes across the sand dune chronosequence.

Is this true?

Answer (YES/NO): YES